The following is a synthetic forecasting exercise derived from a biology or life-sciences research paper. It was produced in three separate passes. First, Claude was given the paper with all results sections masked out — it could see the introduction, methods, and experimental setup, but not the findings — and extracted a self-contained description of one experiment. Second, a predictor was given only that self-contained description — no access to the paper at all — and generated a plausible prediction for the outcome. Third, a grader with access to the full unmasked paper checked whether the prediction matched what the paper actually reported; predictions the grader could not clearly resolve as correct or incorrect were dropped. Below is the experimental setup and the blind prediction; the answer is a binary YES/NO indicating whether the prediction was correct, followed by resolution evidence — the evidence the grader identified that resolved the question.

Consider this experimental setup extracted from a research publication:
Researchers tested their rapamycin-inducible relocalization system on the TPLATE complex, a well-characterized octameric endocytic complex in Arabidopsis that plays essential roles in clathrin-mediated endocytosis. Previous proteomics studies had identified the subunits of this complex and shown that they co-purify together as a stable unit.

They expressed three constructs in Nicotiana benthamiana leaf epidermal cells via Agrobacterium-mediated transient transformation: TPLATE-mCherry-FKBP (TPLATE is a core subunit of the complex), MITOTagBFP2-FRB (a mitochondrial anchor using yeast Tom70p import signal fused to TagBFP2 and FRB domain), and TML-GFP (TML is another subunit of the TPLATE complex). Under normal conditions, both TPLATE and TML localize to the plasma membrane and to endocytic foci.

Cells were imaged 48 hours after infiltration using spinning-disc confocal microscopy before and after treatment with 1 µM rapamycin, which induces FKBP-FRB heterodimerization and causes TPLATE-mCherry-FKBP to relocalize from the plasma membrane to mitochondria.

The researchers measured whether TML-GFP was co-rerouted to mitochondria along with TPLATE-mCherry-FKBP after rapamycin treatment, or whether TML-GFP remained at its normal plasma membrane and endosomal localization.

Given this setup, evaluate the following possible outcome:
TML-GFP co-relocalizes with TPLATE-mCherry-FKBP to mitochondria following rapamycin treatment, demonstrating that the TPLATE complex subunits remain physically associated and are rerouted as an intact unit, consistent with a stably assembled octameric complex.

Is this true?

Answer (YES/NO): YES